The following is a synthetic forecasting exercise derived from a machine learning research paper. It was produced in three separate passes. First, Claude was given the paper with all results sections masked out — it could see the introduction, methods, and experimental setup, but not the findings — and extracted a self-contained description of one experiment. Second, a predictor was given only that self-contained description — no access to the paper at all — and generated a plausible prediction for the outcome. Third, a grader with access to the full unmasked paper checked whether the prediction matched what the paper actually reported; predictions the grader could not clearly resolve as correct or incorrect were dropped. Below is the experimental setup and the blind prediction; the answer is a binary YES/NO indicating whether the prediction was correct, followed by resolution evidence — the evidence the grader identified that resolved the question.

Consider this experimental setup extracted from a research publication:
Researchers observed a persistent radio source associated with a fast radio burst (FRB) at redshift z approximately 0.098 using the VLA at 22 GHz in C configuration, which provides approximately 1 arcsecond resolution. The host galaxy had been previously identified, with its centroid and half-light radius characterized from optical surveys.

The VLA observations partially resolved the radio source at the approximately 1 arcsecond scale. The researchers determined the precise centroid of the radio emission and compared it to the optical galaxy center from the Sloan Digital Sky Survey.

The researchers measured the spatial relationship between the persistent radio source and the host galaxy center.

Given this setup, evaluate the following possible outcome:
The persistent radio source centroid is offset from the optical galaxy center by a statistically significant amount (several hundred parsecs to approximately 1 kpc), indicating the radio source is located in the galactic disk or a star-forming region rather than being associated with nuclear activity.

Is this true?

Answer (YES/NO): YES